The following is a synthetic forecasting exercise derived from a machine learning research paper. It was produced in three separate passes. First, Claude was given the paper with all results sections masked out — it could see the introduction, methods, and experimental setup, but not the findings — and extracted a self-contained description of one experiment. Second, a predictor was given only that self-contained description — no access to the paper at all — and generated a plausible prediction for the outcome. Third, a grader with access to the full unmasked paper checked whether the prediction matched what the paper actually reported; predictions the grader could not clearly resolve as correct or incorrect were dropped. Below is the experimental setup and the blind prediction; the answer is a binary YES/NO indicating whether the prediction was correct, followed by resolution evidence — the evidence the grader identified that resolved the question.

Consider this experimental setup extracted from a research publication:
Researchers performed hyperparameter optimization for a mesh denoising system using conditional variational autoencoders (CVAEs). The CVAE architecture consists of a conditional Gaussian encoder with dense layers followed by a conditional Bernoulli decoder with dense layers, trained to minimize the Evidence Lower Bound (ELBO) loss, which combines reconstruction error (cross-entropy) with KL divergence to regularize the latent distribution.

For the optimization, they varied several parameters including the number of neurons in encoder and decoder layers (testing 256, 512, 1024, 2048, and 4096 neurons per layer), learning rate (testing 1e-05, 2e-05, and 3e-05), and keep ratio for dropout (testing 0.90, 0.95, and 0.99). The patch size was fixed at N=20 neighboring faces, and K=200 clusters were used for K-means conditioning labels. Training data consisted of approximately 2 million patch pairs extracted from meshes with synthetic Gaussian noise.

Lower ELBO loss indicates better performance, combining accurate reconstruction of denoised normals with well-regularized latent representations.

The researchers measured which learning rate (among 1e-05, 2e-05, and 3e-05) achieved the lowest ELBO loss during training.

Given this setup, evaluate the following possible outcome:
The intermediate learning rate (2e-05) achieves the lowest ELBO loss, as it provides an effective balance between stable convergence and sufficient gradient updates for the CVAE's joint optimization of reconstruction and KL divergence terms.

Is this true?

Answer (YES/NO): NO